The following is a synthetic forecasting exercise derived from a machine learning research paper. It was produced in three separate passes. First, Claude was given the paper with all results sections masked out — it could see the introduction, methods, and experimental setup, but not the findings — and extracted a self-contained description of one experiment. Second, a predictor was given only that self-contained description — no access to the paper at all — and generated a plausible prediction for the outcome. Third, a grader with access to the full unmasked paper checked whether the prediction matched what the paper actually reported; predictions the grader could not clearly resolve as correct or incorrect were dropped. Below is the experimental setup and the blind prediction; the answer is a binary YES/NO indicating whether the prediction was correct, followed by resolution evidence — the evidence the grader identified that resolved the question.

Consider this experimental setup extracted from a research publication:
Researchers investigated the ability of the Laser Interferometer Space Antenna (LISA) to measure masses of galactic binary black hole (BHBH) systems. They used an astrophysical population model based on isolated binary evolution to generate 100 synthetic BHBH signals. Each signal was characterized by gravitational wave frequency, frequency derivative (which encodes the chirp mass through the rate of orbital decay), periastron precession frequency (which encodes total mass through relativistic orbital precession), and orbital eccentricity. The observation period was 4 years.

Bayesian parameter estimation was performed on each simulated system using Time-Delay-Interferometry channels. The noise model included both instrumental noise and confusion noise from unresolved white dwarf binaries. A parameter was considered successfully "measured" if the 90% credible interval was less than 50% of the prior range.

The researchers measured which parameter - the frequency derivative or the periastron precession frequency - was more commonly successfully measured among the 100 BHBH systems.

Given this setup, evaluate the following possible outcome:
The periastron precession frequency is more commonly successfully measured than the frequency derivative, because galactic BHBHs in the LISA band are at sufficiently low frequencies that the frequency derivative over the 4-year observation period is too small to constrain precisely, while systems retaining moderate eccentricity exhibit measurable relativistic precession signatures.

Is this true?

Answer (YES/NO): YES